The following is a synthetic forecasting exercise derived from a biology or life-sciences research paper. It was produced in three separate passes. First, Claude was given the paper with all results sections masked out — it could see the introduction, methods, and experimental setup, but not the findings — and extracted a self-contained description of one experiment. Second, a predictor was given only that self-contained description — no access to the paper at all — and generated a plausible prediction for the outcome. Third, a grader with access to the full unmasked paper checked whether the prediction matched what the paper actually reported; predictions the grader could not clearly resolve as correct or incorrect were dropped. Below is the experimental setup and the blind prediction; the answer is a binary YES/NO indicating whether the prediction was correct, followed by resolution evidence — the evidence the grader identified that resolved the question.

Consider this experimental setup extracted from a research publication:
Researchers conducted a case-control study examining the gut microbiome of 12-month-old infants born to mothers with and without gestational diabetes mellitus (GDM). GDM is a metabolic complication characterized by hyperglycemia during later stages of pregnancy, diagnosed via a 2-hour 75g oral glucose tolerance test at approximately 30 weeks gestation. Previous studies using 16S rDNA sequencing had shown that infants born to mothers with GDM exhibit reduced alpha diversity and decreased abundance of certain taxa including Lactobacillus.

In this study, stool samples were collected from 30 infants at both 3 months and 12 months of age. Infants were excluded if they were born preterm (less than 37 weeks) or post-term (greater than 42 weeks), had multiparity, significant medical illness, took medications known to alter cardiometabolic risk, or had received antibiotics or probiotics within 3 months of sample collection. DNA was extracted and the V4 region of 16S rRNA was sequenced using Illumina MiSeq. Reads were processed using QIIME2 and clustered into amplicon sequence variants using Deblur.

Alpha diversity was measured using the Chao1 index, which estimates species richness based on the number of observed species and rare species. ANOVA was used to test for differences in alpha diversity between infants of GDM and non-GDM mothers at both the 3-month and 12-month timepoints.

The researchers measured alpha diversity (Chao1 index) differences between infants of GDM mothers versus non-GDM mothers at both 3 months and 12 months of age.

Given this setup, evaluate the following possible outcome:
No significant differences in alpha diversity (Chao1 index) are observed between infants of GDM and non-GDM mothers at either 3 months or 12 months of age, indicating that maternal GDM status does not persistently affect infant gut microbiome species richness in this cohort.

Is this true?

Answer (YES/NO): NO